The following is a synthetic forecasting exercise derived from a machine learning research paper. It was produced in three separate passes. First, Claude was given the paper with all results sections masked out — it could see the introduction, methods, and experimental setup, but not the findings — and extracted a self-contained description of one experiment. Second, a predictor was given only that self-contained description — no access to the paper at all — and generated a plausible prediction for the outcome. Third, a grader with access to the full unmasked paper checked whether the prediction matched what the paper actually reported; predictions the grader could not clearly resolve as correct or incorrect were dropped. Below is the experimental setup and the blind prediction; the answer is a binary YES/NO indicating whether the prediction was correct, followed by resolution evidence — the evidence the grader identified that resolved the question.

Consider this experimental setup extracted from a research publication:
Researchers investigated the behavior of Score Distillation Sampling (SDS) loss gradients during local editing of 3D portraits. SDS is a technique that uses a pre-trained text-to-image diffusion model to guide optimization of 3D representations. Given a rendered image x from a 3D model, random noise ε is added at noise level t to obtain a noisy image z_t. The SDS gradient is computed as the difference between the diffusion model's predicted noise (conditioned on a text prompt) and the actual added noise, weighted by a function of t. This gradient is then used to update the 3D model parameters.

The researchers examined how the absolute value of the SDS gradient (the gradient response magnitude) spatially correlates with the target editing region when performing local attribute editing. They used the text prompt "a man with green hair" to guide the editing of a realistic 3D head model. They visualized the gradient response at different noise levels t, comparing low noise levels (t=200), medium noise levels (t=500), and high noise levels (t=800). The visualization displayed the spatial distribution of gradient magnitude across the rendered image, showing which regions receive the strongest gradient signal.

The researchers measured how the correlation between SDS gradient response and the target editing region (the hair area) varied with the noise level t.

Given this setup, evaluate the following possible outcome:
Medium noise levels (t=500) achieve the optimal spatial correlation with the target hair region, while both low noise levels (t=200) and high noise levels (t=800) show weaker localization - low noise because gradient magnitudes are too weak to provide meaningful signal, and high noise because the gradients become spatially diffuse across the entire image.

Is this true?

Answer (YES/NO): NO